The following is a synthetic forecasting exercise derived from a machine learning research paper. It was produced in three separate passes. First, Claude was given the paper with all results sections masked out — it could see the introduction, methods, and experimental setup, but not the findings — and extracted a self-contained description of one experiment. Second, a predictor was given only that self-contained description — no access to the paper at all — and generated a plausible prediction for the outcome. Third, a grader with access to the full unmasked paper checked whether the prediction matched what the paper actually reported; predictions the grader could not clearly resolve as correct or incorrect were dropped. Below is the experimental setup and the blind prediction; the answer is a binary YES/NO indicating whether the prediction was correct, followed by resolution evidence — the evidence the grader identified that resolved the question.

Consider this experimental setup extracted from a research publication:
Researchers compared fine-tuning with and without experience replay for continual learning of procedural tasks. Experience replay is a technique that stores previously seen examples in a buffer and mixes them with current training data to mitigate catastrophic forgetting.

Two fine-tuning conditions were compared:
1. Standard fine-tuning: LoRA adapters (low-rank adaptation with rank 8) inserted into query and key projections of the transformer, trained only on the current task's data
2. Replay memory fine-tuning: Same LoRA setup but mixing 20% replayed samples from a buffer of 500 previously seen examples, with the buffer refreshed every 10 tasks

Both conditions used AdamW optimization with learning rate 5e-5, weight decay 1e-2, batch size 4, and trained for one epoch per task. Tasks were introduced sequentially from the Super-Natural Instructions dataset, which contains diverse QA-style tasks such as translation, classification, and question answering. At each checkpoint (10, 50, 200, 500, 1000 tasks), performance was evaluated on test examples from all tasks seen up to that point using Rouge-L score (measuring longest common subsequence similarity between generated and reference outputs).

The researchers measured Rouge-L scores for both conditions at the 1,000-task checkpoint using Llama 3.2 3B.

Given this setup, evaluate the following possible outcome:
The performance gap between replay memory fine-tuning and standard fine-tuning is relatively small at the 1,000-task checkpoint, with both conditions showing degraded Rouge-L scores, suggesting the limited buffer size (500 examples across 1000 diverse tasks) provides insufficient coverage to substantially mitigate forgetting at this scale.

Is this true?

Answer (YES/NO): YES